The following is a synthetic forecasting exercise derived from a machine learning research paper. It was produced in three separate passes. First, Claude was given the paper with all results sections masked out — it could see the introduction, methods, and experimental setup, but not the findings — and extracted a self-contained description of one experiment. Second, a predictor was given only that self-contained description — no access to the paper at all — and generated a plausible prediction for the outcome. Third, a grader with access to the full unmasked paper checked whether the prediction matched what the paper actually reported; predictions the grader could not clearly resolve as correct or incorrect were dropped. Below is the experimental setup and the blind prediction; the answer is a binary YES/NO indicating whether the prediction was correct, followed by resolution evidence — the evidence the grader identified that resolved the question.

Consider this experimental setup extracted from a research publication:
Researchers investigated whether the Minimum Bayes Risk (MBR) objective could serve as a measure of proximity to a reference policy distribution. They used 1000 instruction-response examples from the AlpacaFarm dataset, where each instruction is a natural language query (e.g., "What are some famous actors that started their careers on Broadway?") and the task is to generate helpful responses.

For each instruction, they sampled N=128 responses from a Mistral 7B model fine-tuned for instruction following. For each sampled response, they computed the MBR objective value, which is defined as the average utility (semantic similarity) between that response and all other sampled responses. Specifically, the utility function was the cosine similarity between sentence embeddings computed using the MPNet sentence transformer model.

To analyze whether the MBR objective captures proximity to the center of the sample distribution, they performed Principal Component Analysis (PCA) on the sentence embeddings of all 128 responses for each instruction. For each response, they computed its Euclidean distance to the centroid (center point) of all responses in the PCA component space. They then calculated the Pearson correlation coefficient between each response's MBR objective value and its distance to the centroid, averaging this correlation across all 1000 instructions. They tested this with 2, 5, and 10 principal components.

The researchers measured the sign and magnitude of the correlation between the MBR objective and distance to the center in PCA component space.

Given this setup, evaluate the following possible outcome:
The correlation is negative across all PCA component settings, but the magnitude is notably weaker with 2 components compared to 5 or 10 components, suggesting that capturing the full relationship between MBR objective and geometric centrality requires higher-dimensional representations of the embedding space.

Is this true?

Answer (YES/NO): YES